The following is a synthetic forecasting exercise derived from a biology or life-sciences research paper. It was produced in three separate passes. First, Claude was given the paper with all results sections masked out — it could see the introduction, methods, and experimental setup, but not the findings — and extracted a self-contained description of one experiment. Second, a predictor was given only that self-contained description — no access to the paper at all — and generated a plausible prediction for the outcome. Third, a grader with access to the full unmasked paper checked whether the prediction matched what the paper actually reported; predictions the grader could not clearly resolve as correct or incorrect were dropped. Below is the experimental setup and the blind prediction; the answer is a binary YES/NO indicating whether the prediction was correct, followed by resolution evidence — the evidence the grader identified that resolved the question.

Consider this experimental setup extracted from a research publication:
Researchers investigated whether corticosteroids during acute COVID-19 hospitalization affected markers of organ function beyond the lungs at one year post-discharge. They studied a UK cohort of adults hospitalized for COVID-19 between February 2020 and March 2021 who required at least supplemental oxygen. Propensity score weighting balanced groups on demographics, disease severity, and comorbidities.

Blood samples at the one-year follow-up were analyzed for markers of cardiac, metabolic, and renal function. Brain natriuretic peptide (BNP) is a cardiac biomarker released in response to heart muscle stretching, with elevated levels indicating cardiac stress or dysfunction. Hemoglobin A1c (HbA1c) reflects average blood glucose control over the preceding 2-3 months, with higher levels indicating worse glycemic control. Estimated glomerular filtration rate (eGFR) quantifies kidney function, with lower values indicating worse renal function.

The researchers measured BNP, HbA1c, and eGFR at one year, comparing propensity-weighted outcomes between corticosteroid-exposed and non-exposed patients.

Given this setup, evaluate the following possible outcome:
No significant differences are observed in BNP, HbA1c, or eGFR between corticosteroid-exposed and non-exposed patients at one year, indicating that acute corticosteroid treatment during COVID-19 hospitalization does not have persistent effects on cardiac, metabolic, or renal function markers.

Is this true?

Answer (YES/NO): YES